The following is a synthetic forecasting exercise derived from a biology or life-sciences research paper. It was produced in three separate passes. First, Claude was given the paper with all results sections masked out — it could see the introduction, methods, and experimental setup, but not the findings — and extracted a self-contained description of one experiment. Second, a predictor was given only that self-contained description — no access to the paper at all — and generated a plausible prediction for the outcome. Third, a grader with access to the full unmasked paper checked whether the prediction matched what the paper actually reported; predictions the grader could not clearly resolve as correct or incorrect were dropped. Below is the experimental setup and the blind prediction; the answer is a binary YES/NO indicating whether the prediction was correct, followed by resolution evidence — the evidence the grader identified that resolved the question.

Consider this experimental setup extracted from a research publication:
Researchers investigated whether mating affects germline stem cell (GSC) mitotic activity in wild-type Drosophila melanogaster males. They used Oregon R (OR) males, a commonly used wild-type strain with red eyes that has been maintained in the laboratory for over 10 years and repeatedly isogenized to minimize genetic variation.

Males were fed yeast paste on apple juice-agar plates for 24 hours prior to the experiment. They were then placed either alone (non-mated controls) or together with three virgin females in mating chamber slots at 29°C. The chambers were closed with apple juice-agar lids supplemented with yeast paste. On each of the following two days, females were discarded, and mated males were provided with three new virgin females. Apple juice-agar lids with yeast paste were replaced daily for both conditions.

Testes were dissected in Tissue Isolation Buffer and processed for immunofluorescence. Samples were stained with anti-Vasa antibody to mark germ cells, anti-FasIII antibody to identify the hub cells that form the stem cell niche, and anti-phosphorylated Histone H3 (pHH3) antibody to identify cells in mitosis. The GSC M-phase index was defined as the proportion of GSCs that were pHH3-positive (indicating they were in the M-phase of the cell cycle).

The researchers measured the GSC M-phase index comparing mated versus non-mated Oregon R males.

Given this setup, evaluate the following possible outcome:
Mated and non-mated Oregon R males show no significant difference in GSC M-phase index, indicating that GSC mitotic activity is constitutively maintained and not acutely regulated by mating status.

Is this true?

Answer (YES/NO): NO